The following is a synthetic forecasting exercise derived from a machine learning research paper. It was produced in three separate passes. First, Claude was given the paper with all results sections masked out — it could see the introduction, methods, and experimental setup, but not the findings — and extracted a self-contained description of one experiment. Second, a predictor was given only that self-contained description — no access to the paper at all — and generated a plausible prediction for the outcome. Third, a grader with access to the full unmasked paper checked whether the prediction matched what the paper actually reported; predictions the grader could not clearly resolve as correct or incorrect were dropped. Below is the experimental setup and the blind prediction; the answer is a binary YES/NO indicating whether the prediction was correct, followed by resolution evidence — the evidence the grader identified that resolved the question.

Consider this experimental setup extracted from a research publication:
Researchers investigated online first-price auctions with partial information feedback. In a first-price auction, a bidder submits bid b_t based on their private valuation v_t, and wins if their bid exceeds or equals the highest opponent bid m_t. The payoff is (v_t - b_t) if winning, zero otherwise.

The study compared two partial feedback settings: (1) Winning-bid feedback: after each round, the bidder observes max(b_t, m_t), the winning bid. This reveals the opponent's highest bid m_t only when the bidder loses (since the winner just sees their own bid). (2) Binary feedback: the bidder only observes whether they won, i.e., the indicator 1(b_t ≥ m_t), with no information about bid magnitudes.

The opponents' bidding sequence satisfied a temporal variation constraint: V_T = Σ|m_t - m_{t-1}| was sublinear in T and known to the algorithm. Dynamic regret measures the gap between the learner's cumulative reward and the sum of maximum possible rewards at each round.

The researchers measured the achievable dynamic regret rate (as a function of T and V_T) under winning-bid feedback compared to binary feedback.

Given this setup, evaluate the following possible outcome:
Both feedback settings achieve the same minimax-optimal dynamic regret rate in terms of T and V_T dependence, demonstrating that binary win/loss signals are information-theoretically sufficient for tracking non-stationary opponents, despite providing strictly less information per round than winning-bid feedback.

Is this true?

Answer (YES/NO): NO